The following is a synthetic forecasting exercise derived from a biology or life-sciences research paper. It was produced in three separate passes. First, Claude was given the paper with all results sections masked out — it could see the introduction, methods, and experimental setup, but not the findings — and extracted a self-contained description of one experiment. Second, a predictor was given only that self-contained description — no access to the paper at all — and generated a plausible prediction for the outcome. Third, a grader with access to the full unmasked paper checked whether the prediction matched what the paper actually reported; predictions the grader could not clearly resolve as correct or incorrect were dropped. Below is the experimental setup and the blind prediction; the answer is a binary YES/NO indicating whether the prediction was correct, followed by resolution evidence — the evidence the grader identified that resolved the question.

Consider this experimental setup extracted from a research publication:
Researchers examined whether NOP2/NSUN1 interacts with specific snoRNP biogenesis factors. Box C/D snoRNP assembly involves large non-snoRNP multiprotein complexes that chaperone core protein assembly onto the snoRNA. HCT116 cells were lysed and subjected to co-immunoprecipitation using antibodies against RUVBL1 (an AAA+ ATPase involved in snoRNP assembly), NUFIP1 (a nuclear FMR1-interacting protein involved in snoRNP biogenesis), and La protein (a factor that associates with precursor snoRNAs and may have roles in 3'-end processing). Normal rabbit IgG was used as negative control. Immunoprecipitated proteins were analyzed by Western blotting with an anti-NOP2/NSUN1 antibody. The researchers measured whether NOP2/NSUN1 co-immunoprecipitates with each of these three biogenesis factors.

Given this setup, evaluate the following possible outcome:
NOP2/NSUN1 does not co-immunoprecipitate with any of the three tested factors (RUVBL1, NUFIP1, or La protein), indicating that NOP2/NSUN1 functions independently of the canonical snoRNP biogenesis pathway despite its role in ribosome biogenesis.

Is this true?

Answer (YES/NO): NO